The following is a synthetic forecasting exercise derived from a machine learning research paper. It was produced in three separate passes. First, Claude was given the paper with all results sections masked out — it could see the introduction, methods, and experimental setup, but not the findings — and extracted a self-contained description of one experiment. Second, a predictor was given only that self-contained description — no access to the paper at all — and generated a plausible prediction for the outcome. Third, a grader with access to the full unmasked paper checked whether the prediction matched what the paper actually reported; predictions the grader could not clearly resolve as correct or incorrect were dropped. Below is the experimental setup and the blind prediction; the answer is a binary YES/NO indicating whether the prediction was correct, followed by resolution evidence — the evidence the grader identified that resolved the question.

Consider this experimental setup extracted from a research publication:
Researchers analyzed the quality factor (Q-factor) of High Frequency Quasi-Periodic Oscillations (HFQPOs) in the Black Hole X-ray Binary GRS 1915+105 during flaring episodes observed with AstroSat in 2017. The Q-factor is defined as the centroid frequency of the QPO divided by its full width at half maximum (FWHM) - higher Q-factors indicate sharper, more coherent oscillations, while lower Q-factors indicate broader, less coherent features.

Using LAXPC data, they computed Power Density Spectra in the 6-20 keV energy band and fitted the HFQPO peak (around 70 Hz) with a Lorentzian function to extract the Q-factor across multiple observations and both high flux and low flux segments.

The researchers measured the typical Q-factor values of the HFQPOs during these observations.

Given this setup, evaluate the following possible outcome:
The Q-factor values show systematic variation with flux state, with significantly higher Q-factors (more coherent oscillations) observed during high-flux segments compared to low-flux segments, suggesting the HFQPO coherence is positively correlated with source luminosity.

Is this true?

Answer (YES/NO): NO